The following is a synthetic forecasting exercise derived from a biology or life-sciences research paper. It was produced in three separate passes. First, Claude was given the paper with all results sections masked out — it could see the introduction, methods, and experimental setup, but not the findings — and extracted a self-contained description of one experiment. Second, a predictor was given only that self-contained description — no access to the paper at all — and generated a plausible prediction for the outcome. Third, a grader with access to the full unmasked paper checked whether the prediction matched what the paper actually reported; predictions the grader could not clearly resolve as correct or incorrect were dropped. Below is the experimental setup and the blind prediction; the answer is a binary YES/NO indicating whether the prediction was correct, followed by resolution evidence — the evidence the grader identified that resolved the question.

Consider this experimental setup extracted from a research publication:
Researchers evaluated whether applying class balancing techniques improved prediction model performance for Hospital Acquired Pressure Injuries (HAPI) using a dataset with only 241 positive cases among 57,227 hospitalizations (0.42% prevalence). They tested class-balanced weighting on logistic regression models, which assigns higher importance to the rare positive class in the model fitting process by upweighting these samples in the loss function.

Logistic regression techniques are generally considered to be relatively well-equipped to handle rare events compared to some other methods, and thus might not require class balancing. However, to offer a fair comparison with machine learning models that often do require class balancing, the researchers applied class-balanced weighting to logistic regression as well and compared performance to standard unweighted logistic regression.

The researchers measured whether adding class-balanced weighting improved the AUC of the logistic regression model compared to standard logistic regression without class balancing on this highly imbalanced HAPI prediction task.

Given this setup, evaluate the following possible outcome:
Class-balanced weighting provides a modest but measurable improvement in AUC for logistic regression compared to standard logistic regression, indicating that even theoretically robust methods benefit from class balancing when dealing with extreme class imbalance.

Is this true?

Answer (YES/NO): NO